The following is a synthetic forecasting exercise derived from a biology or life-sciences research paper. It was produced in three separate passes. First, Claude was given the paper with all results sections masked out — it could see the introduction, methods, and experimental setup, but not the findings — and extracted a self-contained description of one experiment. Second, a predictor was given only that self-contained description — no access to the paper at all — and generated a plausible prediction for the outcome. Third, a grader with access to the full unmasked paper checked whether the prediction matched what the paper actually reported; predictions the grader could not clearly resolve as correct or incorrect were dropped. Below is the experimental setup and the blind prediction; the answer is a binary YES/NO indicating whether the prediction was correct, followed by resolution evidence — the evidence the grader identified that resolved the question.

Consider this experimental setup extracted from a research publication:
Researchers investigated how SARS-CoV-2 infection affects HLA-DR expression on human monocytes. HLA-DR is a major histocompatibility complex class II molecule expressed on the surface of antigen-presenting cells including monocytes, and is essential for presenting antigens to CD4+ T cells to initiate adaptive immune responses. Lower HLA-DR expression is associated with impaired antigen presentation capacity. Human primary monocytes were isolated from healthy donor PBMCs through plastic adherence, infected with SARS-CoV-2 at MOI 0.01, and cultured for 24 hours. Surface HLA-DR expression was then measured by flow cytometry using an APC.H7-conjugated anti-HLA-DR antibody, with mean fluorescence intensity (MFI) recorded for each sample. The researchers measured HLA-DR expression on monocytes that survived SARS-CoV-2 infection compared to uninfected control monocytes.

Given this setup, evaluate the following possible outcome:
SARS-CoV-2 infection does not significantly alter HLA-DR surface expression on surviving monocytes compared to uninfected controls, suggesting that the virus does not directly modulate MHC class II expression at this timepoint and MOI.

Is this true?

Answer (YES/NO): NO